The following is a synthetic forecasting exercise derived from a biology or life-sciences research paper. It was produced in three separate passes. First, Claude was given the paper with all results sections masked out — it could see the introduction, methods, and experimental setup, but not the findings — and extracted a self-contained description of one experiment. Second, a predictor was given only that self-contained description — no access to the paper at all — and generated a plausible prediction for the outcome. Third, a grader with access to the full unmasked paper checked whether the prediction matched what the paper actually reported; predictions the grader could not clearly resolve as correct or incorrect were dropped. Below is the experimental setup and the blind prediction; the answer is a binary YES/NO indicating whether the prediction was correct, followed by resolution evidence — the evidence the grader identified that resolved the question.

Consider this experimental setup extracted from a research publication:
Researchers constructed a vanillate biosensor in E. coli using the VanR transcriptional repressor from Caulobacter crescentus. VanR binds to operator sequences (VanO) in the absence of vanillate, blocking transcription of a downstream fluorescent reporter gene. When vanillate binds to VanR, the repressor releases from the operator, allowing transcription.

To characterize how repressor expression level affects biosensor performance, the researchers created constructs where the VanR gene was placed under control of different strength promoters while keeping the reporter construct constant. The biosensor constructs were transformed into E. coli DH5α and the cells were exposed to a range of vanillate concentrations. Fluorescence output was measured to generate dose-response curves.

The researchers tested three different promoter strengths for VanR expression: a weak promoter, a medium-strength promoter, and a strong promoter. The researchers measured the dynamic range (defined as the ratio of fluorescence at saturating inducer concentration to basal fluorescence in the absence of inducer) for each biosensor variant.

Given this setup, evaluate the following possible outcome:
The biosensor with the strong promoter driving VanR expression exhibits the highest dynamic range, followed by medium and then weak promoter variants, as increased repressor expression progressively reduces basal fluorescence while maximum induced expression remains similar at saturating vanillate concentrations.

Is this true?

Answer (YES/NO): YES